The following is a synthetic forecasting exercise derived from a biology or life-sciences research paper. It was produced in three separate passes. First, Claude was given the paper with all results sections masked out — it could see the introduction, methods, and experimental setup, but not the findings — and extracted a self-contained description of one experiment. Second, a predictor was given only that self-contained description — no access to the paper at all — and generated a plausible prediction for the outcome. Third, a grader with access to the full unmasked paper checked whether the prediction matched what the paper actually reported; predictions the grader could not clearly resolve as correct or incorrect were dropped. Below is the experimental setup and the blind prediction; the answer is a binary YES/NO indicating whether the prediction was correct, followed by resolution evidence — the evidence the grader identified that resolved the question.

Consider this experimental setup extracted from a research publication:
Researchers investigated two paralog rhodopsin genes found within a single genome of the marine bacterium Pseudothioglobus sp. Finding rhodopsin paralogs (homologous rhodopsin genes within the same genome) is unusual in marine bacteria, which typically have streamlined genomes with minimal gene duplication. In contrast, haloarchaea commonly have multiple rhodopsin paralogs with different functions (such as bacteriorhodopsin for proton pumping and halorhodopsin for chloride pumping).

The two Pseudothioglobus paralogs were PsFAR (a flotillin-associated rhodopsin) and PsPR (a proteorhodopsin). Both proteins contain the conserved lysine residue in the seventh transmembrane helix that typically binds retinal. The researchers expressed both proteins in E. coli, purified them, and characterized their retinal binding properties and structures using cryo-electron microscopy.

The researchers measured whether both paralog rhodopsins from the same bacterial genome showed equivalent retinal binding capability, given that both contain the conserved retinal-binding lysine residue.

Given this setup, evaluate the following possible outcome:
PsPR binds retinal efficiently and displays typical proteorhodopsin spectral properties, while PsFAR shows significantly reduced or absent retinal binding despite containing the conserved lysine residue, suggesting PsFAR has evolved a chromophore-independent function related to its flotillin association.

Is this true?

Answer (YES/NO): YES